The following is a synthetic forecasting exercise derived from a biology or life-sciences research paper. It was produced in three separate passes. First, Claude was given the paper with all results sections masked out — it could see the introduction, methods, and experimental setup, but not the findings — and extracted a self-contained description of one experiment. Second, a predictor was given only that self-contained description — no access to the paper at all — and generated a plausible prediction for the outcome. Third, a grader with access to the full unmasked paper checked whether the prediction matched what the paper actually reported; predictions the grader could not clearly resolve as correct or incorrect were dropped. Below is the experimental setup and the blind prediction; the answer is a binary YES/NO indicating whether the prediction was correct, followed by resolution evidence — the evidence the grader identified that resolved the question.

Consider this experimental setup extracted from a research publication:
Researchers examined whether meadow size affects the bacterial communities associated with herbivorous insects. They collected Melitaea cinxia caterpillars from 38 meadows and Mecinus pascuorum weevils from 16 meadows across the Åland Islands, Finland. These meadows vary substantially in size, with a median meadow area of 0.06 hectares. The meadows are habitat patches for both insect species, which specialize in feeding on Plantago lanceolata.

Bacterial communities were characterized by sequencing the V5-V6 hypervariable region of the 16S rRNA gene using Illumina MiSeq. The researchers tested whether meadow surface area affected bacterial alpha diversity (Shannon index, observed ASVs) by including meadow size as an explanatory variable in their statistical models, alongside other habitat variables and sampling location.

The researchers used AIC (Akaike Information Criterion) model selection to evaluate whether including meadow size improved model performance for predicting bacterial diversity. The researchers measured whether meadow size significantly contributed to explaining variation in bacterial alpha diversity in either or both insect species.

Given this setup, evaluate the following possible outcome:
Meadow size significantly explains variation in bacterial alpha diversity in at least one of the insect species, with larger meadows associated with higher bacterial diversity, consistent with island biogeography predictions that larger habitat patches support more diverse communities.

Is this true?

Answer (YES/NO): NO